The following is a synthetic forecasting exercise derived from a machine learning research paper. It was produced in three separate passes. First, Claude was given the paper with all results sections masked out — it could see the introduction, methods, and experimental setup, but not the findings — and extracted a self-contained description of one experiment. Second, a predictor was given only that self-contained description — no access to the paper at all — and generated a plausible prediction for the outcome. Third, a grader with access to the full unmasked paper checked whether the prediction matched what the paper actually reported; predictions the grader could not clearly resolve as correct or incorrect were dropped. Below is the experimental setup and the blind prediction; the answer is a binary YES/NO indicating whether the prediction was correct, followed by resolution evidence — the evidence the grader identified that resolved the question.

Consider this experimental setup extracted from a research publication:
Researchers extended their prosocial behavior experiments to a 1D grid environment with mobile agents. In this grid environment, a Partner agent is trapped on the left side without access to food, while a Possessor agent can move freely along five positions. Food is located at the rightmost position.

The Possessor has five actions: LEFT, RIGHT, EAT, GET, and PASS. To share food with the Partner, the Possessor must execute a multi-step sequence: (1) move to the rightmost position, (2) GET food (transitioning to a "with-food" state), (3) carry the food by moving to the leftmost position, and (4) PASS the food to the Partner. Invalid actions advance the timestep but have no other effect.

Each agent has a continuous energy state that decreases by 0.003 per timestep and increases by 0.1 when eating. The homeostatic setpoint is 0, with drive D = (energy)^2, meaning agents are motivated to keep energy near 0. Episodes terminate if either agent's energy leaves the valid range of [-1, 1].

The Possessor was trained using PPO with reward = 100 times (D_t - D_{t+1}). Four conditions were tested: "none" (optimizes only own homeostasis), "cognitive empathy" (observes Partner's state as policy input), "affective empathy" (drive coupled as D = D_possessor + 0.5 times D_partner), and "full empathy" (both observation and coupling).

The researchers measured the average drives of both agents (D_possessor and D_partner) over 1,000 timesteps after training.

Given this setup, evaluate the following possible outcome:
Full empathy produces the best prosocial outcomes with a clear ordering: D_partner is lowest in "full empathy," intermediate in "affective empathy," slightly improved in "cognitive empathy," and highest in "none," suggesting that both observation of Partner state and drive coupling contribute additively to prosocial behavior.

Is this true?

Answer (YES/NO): NO